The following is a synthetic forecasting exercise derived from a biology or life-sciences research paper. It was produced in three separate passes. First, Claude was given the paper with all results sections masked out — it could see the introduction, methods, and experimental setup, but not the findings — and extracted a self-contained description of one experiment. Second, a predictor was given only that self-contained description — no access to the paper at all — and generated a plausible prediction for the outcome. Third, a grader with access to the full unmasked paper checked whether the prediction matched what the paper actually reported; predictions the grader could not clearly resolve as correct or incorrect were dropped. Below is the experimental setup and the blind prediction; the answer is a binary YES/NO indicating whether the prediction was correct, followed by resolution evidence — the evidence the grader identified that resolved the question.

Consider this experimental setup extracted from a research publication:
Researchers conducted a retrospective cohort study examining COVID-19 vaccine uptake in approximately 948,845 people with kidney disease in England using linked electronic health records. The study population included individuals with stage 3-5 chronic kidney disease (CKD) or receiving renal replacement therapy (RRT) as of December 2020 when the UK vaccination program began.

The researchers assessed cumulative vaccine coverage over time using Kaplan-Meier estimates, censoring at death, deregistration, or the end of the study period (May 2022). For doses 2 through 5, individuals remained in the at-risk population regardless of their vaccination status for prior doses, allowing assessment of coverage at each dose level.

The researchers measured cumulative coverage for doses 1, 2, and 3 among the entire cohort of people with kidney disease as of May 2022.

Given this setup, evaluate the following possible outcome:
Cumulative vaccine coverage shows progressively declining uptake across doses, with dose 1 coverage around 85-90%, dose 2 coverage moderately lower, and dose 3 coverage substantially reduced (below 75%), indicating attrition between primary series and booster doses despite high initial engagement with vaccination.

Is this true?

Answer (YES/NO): NO